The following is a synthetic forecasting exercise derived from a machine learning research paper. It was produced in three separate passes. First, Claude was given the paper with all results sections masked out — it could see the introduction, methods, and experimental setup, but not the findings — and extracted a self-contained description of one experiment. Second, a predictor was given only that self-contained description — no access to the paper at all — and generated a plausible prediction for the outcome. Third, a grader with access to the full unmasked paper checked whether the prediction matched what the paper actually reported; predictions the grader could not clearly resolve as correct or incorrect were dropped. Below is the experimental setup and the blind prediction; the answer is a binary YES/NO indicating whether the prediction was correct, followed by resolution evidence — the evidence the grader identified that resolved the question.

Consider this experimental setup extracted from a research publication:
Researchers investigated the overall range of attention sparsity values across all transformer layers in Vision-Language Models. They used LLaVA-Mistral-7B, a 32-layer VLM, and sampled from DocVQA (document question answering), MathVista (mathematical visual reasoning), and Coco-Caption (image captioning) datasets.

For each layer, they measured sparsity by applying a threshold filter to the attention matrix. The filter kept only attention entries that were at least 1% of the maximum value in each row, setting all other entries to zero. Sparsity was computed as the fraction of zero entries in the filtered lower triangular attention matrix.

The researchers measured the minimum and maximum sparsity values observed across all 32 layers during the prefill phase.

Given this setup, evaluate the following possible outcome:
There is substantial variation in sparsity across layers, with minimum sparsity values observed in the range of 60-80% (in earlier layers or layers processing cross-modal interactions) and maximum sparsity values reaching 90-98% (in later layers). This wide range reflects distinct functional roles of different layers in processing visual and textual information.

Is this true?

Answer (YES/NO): NO